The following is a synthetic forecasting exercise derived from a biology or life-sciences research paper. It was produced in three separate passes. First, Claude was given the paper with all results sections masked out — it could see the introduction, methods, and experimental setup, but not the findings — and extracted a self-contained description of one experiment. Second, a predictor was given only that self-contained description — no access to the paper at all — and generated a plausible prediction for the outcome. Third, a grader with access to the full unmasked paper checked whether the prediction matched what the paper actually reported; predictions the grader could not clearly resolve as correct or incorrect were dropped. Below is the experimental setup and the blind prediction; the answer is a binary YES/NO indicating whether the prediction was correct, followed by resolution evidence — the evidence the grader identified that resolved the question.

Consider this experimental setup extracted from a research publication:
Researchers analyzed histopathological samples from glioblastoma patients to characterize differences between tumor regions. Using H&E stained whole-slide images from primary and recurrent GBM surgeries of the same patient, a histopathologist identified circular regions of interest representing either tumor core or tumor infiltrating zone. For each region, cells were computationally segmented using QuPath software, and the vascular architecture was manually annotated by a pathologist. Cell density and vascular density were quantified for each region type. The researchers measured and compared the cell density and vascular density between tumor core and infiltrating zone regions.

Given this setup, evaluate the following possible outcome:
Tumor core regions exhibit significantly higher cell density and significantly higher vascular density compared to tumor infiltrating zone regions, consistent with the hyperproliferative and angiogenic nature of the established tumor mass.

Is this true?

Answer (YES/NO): YES